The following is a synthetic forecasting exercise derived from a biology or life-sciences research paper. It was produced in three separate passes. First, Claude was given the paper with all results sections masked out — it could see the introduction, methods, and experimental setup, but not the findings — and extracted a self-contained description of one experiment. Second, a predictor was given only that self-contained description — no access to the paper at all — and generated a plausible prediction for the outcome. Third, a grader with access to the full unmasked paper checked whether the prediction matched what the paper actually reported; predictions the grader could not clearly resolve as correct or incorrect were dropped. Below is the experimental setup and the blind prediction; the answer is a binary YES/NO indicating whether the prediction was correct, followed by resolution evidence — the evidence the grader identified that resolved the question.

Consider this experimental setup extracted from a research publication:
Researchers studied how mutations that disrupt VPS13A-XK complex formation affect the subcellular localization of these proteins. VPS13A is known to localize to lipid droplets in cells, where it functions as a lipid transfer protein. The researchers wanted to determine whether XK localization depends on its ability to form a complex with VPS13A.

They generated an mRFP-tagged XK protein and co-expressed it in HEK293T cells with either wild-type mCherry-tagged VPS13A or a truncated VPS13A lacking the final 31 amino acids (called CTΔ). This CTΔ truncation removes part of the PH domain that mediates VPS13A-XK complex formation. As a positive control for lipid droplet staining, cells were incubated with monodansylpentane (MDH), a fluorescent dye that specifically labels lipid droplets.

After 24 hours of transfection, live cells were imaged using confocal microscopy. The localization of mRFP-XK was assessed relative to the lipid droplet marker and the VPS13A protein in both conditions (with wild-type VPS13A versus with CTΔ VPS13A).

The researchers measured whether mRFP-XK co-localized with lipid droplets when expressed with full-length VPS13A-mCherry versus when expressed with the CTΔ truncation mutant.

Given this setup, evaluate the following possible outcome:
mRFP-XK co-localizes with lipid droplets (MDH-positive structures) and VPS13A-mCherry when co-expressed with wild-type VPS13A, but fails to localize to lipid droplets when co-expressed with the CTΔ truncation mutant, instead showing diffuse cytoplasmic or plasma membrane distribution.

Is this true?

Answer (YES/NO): NO